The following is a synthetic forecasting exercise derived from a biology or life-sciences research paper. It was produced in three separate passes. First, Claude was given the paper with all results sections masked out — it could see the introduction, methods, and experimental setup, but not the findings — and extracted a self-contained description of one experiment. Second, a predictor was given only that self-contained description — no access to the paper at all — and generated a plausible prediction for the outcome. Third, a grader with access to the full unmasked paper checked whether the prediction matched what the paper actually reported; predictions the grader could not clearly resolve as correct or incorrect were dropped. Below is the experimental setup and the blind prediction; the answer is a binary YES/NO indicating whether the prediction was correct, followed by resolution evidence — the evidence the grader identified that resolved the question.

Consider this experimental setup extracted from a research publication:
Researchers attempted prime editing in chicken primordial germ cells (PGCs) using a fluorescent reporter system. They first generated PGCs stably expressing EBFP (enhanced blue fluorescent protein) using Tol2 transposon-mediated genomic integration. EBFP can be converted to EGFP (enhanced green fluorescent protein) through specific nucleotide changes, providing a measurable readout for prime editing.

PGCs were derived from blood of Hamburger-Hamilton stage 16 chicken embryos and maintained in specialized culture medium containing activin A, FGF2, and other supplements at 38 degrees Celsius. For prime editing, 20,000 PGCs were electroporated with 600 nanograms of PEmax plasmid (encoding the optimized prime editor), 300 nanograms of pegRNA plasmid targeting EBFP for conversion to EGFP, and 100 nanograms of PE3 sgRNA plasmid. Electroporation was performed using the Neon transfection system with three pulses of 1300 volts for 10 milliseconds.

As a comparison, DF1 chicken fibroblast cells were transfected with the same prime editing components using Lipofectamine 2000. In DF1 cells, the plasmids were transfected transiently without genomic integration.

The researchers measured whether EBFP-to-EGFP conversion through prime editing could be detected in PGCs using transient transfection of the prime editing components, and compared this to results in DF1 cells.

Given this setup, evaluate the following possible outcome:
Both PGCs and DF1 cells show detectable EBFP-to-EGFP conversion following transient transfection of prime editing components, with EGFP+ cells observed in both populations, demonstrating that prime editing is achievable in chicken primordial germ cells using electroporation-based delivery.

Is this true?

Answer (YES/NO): YES